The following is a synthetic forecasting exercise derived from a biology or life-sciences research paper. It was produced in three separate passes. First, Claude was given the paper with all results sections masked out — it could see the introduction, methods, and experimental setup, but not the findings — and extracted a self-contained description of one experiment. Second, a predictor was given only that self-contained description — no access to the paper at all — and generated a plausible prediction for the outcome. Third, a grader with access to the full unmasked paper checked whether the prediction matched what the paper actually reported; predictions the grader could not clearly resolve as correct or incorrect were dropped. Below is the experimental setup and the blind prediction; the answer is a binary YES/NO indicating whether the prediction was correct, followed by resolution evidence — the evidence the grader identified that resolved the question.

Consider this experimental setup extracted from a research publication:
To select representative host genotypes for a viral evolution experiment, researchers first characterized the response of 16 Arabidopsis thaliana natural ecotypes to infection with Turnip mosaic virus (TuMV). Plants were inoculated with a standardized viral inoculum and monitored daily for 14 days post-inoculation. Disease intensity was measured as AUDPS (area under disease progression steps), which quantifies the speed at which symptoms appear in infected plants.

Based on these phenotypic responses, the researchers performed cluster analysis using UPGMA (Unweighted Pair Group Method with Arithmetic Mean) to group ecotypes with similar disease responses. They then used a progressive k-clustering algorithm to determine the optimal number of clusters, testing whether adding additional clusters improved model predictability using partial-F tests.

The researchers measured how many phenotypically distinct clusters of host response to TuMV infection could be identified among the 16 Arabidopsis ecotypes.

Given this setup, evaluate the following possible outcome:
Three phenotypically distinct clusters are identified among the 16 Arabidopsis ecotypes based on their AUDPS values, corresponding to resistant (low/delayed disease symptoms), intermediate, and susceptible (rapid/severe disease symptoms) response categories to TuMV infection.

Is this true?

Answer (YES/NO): NO